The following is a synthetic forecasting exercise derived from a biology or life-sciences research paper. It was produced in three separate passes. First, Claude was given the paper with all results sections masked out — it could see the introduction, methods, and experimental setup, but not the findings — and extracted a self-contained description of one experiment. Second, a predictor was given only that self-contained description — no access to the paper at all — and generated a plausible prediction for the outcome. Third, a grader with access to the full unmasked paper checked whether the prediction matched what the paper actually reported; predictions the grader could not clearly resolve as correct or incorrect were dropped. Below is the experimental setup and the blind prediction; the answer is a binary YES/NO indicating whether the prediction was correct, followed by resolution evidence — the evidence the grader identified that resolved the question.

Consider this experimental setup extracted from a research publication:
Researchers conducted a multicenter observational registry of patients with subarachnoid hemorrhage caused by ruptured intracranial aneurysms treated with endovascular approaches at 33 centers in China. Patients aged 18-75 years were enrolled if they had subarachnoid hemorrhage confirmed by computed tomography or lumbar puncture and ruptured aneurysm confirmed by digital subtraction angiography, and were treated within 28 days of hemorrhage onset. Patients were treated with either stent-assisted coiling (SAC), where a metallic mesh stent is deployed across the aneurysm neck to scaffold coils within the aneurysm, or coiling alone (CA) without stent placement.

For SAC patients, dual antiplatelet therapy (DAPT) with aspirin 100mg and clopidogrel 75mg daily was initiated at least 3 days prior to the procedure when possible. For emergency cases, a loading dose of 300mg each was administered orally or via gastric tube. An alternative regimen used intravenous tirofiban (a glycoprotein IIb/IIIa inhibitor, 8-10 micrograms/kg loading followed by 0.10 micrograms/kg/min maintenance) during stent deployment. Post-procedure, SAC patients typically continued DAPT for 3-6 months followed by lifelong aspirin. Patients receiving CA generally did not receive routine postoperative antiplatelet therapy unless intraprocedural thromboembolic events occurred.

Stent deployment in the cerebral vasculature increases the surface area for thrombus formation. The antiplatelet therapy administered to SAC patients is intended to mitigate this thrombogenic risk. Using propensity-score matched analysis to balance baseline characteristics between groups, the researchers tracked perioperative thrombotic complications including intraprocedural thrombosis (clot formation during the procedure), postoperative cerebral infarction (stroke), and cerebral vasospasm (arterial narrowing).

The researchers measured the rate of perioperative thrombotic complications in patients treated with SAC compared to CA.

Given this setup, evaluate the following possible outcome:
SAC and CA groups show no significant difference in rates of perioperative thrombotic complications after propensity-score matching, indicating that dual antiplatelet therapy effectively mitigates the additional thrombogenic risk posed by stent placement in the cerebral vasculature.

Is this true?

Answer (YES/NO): NO